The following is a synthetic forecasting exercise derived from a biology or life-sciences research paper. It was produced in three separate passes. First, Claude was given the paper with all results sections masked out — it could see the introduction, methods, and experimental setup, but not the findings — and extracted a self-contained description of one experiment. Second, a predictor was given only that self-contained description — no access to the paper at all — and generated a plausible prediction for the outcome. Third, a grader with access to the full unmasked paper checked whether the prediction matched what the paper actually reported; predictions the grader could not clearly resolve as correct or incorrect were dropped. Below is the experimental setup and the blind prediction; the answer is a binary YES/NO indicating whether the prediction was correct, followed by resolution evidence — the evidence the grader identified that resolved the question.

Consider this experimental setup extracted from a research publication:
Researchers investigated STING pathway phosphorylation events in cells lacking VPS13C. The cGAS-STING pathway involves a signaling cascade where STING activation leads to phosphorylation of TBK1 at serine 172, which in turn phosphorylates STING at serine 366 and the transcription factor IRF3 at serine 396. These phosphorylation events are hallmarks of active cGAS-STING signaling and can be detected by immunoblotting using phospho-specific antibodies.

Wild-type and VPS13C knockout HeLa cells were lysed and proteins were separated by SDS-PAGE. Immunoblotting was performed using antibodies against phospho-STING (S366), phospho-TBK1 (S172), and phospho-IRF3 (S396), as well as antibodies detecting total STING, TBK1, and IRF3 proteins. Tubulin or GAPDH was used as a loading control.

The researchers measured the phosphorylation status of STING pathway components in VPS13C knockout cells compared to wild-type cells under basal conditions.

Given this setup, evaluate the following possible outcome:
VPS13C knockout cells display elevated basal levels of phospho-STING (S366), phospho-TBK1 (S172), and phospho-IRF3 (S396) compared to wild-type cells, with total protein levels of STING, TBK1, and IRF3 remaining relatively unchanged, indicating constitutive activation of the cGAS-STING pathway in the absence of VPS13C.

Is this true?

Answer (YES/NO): NO